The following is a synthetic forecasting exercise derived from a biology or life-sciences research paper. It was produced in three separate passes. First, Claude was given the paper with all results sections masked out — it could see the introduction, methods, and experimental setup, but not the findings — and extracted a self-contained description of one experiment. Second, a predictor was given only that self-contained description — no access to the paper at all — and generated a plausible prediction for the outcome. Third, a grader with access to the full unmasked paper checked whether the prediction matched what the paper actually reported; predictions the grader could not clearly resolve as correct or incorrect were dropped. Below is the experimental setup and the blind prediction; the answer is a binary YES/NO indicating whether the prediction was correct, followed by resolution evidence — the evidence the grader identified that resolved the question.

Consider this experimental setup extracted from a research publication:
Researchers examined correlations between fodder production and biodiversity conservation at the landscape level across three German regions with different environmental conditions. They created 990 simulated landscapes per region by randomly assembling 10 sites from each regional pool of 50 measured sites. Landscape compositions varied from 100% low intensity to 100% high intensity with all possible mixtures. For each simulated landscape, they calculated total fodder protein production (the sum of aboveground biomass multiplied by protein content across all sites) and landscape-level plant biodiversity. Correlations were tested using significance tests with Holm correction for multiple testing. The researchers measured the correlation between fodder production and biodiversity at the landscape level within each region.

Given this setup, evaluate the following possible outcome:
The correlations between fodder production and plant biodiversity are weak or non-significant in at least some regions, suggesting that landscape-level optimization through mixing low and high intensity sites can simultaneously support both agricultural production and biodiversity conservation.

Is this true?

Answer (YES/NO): NO